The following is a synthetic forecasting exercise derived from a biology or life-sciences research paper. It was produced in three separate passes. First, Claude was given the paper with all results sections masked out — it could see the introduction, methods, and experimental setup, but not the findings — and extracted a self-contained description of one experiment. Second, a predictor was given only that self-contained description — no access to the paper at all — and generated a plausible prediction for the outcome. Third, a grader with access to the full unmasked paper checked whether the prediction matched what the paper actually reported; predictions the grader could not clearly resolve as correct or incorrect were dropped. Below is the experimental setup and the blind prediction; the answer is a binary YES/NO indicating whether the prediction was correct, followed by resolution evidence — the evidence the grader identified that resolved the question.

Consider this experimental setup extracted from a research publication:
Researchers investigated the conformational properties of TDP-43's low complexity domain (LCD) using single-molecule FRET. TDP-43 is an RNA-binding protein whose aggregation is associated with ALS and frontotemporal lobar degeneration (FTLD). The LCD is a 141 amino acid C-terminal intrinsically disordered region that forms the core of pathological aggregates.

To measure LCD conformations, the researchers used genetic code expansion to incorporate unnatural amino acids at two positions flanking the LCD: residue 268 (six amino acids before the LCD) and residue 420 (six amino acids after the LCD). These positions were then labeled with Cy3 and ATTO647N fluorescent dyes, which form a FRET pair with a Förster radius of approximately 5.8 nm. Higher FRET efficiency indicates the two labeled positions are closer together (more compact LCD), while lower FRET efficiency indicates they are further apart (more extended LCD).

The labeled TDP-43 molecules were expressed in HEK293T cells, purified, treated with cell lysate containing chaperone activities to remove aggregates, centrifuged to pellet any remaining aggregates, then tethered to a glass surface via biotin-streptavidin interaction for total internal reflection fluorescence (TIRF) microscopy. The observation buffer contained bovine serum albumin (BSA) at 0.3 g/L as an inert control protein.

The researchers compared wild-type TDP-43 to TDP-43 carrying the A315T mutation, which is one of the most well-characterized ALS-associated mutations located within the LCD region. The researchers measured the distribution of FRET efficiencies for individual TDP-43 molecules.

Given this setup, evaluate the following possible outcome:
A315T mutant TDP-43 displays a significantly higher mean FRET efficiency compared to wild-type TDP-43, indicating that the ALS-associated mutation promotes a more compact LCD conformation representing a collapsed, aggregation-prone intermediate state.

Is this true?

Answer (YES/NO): YES